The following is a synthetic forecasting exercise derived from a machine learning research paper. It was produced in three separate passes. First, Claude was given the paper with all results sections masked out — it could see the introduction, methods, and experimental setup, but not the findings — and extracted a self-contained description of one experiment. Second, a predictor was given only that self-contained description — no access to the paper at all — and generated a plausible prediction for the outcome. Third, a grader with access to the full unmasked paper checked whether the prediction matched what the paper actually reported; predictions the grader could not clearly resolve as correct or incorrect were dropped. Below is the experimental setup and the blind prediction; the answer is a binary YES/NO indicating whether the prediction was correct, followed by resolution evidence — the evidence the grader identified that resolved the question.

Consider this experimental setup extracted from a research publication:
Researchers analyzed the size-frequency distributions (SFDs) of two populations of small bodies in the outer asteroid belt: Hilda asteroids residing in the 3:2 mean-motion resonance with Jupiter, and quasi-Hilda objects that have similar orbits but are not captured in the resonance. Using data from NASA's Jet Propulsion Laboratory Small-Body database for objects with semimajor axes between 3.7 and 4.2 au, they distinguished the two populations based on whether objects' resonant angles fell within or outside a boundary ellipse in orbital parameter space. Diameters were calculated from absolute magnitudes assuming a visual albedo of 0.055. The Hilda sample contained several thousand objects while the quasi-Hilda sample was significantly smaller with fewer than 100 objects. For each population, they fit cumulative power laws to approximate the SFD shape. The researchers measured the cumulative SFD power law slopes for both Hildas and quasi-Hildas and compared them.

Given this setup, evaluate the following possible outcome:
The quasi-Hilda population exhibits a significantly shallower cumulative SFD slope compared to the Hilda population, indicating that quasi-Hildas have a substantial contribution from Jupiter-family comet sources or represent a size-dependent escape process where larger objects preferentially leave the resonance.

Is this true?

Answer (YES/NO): NO